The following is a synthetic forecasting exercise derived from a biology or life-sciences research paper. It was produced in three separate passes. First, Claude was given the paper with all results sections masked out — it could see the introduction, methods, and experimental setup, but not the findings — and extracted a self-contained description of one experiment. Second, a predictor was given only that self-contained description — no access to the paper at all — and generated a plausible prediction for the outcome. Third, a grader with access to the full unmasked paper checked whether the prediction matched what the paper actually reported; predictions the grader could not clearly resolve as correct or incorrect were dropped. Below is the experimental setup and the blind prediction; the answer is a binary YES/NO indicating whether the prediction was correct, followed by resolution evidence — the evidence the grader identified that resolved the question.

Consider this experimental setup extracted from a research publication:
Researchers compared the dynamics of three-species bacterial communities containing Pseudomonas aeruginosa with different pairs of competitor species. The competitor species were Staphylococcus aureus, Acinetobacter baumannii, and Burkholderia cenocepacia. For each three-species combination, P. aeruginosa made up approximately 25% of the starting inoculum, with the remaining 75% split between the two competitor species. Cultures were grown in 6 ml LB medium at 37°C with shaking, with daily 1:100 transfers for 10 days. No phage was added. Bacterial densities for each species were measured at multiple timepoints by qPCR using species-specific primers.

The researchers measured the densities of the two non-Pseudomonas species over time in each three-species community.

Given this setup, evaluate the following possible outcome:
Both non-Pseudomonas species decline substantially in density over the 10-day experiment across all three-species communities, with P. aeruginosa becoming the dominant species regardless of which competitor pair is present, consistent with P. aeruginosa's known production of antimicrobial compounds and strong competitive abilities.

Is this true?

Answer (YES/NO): YES